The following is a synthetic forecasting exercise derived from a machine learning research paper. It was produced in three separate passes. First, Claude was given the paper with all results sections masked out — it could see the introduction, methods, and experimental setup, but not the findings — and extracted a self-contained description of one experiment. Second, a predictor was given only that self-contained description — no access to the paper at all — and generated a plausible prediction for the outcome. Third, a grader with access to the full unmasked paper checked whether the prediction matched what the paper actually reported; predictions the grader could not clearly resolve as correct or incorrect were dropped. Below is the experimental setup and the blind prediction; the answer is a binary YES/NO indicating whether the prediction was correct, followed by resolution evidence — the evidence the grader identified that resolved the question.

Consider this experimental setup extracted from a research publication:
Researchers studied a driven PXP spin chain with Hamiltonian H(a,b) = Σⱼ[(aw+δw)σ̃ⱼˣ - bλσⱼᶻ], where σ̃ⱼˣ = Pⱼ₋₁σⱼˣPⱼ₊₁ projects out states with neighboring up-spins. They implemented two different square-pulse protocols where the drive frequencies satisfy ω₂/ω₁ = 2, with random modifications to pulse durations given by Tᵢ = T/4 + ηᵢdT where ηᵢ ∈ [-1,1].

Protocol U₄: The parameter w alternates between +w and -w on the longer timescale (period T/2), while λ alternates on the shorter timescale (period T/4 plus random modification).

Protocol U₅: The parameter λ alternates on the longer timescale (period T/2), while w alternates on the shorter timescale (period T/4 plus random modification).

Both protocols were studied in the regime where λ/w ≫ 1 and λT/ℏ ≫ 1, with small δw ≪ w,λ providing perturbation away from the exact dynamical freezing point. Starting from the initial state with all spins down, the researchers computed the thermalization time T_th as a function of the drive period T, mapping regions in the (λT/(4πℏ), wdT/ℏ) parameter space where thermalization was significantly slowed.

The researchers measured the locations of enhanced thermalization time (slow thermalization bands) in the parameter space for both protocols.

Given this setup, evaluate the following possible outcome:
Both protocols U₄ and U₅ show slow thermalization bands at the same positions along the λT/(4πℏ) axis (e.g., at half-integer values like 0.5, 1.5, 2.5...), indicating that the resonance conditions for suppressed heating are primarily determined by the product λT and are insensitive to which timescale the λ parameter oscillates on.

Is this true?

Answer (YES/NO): NO